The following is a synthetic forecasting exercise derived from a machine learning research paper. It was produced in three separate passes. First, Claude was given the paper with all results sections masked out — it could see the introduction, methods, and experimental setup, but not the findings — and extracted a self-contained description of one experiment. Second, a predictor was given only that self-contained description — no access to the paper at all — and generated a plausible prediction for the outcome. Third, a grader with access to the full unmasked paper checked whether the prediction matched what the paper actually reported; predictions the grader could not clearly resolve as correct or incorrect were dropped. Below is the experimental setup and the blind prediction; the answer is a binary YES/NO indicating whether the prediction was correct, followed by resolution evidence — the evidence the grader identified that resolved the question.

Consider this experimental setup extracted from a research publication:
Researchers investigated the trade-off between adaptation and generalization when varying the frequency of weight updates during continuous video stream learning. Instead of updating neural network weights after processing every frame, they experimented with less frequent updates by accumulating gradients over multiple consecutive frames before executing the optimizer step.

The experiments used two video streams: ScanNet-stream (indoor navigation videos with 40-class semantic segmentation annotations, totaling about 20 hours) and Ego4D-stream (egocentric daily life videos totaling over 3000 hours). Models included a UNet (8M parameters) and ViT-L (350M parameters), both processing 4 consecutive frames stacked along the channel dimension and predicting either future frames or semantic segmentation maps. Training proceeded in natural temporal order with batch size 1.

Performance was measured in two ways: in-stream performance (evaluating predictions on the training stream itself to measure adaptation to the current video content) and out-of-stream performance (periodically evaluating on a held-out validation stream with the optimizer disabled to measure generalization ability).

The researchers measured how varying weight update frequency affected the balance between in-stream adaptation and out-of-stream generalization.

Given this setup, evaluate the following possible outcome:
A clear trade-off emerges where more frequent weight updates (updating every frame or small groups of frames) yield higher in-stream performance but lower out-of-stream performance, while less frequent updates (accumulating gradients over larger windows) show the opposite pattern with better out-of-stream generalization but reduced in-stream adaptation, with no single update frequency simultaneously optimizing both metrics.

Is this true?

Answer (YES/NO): YES